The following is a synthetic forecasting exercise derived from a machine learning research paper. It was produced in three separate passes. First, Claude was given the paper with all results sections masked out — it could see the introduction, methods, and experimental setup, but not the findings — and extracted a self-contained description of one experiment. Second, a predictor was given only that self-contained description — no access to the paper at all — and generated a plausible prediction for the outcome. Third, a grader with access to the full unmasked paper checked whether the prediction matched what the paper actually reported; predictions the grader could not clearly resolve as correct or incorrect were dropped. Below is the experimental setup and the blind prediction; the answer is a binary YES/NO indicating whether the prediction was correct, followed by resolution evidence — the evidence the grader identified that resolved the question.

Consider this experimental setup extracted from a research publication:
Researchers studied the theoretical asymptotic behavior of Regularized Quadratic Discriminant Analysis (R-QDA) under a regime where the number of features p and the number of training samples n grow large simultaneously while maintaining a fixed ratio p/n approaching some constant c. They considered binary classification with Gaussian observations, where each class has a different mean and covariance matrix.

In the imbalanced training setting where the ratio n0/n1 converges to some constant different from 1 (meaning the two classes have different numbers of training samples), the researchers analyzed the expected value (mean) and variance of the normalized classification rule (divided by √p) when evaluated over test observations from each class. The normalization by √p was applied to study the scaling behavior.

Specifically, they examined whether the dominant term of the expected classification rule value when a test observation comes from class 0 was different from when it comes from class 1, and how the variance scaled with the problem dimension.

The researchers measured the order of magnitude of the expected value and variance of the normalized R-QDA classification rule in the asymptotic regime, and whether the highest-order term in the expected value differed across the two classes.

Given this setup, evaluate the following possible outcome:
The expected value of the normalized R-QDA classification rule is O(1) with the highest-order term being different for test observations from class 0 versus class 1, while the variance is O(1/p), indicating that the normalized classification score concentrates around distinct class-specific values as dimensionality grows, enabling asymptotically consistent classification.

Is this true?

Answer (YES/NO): NO